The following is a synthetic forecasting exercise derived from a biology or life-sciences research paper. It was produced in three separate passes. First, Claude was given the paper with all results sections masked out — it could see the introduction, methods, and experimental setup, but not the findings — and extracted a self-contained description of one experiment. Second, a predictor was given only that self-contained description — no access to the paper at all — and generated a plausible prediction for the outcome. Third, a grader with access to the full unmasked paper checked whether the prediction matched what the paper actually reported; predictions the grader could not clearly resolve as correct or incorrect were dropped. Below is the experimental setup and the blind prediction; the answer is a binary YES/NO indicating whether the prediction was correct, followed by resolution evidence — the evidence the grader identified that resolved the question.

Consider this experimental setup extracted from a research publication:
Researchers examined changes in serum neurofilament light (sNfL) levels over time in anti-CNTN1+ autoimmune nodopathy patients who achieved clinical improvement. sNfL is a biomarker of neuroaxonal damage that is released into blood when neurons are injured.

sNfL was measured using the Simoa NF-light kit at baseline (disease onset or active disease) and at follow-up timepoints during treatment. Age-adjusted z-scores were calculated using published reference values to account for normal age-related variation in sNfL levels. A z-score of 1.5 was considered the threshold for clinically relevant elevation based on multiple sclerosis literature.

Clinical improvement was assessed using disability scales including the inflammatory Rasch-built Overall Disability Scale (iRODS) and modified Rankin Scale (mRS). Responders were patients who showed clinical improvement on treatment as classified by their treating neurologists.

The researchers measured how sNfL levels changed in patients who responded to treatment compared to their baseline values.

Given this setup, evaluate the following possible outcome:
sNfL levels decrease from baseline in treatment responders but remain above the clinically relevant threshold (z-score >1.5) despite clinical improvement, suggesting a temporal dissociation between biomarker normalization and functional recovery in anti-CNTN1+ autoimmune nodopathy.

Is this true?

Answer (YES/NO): NO